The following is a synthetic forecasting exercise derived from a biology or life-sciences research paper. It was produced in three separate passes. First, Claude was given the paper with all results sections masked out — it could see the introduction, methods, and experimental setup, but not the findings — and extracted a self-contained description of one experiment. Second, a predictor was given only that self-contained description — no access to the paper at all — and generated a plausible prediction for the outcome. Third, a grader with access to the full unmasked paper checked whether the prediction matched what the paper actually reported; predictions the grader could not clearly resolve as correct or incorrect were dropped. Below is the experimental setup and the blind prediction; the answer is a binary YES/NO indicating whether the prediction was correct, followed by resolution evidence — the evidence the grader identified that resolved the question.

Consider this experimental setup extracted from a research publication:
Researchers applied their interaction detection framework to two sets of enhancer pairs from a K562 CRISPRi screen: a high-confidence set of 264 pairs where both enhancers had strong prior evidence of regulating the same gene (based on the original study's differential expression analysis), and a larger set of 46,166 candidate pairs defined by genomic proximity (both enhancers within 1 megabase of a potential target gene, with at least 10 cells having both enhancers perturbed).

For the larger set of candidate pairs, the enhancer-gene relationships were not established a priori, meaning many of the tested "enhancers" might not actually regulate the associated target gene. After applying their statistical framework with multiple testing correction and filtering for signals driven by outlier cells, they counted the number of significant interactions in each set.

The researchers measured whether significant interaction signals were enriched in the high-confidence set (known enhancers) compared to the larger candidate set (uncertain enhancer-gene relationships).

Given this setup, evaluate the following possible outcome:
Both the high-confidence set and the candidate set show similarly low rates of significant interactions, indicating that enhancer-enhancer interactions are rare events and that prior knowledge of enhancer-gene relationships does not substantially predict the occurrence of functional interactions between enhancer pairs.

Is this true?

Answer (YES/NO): YES